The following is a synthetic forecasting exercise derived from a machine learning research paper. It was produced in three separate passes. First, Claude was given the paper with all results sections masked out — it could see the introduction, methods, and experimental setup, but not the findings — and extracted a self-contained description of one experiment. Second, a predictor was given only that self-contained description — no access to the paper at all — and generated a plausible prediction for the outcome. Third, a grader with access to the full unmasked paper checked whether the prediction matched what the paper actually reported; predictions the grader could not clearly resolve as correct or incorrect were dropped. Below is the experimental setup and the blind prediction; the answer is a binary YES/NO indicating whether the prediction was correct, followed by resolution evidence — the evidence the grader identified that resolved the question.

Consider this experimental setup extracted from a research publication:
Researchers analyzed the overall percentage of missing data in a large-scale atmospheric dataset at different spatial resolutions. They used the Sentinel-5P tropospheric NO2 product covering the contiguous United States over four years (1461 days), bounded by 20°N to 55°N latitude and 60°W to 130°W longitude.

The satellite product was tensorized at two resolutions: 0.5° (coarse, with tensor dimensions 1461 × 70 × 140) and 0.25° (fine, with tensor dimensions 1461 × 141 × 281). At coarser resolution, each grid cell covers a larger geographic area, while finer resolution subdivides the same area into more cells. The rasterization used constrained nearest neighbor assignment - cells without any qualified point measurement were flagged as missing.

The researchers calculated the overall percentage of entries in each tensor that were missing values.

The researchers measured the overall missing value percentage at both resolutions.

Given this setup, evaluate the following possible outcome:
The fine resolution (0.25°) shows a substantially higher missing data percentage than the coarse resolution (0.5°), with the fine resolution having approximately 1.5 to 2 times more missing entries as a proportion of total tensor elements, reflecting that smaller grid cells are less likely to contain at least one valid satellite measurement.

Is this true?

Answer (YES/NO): NO